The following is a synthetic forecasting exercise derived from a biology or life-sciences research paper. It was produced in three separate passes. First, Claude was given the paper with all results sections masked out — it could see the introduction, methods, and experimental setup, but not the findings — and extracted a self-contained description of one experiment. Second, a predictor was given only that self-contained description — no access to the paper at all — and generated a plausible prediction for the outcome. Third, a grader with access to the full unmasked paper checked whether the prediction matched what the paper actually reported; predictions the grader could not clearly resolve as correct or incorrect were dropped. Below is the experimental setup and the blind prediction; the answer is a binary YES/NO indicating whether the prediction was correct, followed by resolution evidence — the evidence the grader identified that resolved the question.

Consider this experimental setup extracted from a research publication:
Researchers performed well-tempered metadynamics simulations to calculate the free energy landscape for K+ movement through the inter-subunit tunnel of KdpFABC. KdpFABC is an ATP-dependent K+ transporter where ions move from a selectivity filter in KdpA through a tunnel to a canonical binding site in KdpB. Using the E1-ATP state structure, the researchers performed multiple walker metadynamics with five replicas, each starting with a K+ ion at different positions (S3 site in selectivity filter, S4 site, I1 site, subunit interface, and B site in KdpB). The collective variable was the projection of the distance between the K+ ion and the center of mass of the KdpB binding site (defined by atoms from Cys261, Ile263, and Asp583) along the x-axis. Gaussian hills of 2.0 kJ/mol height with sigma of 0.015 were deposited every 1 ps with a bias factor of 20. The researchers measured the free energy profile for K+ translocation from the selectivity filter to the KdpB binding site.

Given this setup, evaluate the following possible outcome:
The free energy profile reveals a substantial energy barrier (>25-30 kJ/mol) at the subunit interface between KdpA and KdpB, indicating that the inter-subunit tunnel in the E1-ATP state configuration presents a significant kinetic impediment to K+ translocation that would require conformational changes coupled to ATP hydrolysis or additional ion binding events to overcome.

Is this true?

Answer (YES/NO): YES